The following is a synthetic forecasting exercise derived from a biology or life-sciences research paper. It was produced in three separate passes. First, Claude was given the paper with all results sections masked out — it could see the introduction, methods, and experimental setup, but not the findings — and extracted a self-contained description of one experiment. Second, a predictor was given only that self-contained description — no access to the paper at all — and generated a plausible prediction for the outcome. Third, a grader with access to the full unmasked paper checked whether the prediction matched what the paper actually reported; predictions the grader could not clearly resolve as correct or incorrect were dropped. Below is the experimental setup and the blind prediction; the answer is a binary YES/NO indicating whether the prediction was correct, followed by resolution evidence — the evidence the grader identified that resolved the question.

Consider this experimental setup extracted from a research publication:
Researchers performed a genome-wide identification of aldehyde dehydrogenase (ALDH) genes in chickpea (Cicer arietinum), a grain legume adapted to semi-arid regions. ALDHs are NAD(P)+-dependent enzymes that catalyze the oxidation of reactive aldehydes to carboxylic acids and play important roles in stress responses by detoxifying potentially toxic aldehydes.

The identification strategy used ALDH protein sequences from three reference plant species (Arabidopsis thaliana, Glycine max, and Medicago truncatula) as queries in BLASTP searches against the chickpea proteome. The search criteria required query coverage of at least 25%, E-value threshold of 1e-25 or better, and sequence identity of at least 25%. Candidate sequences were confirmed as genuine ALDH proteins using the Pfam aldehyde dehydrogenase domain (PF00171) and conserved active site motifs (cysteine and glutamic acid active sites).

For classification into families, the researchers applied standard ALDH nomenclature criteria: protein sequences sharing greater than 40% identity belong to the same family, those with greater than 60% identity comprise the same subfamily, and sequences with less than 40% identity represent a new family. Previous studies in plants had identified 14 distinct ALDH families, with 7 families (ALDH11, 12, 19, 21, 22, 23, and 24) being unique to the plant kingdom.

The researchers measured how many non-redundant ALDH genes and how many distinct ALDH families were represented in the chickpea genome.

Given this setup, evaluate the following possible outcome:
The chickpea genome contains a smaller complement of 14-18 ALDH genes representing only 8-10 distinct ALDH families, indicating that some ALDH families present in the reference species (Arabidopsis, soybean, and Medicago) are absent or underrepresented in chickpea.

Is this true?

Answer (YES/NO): NO